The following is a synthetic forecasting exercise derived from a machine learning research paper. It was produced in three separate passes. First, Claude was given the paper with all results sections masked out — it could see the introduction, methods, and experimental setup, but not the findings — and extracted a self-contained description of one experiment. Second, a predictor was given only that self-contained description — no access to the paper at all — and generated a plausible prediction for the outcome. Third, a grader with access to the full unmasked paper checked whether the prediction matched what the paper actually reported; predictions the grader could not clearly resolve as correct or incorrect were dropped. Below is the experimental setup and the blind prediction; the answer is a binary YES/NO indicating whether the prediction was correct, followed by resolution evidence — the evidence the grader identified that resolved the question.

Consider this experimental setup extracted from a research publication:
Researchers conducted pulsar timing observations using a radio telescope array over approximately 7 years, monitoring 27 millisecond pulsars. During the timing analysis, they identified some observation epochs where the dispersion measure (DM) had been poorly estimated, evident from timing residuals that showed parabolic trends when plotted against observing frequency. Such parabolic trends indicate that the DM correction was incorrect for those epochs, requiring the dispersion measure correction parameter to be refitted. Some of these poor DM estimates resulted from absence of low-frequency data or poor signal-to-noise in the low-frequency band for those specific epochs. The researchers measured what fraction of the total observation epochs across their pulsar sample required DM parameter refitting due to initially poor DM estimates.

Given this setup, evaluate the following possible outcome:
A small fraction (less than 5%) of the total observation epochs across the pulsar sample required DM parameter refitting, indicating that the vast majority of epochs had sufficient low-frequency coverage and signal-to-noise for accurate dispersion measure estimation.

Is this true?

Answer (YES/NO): NO